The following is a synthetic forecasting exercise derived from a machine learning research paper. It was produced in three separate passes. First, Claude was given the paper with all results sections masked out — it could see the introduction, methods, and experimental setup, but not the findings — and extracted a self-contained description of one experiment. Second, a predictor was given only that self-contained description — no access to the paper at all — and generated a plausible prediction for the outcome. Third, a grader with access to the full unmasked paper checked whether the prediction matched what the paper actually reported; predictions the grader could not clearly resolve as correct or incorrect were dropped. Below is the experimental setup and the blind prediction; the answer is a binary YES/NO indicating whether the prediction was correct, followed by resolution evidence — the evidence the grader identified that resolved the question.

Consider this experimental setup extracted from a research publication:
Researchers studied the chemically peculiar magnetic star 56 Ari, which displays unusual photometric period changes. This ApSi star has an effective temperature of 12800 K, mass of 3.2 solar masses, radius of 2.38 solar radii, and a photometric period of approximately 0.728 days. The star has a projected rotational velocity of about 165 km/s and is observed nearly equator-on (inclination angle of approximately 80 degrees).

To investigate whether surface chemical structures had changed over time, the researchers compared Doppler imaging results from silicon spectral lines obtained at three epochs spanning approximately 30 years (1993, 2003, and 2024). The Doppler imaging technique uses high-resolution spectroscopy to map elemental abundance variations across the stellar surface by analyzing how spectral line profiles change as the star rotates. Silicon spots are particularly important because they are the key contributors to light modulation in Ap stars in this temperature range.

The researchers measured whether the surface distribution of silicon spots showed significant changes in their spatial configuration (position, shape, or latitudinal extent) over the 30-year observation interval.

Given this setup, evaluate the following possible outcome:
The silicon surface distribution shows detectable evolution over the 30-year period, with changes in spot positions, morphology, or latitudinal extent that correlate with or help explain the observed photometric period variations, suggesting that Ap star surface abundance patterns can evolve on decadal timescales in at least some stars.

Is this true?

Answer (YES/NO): NO